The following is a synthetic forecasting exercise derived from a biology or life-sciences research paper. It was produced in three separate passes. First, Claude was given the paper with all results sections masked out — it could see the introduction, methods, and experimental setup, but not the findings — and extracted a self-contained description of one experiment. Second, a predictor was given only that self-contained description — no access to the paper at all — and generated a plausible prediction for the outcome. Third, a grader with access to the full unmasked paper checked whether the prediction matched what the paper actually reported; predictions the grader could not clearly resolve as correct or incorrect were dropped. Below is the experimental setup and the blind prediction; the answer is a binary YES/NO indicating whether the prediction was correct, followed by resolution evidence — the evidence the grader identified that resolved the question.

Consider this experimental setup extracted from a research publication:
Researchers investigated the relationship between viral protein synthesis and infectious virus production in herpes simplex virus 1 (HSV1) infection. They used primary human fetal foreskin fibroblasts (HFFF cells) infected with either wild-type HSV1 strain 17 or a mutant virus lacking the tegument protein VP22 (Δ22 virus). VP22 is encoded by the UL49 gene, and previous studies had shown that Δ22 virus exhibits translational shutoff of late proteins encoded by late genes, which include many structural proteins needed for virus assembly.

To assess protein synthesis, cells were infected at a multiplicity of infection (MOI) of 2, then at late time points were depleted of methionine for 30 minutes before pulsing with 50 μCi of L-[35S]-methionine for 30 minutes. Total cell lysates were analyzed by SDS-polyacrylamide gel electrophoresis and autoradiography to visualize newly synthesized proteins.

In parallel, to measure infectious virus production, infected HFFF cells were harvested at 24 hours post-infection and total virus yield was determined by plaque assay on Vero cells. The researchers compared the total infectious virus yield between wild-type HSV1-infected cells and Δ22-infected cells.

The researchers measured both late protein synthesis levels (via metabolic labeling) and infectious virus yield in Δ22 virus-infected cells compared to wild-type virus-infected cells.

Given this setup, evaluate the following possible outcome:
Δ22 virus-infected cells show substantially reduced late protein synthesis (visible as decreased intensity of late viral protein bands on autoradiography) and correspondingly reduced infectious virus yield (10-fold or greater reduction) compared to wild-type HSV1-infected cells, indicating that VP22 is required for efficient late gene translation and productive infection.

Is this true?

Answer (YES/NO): NO